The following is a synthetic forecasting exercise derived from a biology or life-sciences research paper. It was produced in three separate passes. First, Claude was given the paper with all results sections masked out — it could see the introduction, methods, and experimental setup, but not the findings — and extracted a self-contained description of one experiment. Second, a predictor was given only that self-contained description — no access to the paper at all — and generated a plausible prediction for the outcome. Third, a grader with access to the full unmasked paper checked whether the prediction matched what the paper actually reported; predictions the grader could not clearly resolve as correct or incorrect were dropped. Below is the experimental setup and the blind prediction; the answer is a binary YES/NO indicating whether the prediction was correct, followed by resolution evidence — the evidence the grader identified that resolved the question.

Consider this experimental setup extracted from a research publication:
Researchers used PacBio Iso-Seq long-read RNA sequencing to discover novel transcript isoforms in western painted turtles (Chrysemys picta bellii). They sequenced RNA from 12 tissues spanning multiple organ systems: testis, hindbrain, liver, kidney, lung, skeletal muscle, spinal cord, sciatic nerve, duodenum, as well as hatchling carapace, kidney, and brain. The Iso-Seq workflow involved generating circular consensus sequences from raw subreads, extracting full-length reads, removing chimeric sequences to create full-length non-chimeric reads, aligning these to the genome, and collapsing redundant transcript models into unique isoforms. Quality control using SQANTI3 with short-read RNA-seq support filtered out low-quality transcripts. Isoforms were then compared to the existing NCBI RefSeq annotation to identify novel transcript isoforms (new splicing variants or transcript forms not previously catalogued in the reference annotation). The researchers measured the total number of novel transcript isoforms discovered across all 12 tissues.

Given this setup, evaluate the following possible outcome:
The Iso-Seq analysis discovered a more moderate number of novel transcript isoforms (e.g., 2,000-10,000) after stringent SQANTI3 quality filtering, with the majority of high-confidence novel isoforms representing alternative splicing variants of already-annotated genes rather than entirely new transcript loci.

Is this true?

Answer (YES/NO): NO